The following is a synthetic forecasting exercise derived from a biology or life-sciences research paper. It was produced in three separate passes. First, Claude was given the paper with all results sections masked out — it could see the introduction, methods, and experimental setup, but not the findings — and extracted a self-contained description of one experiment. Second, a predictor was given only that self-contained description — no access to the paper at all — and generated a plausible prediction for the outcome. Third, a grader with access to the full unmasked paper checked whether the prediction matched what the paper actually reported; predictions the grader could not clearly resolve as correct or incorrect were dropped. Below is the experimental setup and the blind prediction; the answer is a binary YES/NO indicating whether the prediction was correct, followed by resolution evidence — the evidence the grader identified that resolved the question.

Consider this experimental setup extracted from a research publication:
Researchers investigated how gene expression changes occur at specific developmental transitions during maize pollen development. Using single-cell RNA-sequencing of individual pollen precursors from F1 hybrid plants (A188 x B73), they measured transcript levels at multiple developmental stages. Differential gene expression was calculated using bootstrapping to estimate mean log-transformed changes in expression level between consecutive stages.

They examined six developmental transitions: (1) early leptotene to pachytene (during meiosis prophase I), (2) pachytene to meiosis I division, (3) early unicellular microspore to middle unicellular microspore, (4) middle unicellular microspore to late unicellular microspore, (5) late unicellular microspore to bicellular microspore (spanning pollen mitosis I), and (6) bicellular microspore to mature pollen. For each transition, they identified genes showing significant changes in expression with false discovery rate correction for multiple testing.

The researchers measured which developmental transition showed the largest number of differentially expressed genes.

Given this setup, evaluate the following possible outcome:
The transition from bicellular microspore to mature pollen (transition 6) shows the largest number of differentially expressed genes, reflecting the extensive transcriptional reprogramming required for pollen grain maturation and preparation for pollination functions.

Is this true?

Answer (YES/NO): NO